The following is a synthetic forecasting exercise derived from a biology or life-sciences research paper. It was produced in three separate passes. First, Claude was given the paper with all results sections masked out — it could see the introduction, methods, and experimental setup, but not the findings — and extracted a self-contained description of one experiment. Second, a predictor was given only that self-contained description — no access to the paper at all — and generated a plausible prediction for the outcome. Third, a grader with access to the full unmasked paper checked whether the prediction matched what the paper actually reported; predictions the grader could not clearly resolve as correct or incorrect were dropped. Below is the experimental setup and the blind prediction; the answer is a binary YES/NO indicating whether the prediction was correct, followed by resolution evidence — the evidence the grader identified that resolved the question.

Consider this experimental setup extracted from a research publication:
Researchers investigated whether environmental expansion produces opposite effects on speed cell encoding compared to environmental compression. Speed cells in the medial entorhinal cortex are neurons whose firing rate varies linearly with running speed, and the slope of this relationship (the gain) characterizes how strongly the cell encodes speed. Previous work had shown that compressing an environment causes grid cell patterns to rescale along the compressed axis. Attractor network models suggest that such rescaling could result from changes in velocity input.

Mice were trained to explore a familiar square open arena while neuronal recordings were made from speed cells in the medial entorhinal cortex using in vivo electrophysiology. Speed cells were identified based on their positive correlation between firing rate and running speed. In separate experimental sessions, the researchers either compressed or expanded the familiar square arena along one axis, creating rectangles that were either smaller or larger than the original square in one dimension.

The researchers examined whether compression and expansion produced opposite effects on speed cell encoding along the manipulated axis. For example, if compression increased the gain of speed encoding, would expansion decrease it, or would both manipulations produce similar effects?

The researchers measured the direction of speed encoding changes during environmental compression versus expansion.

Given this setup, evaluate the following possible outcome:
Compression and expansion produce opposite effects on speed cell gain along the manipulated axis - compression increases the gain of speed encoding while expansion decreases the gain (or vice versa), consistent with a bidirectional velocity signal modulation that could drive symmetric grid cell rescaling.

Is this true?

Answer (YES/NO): YES